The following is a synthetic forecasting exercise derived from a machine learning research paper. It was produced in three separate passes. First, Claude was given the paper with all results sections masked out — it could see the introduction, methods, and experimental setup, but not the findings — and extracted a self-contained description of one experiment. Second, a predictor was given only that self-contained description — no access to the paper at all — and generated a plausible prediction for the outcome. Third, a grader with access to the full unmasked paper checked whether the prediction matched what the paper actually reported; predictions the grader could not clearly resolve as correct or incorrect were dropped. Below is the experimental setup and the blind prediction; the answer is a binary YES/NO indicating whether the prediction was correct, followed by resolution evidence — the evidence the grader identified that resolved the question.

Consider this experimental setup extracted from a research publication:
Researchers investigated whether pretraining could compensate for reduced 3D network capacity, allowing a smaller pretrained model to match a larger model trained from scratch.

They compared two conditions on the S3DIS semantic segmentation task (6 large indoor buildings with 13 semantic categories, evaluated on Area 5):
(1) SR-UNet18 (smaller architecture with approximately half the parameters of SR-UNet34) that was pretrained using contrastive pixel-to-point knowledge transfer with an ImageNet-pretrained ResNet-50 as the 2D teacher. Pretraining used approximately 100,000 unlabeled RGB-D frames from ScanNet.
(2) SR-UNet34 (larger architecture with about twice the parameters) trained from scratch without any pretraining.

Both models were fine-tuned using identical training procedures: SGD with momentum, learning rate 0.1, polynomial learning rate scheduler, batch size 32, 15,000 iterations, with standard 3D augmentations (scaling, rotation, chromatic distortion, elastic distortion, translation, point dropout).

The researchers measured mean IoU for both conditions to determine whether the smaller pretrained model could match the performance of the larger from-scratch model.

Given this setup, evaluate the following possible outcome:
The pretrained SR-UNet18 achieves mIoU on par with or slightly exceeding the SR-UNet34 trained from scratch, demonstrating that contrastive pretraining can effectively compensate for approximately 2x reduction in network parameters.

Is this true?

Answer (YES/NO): YES